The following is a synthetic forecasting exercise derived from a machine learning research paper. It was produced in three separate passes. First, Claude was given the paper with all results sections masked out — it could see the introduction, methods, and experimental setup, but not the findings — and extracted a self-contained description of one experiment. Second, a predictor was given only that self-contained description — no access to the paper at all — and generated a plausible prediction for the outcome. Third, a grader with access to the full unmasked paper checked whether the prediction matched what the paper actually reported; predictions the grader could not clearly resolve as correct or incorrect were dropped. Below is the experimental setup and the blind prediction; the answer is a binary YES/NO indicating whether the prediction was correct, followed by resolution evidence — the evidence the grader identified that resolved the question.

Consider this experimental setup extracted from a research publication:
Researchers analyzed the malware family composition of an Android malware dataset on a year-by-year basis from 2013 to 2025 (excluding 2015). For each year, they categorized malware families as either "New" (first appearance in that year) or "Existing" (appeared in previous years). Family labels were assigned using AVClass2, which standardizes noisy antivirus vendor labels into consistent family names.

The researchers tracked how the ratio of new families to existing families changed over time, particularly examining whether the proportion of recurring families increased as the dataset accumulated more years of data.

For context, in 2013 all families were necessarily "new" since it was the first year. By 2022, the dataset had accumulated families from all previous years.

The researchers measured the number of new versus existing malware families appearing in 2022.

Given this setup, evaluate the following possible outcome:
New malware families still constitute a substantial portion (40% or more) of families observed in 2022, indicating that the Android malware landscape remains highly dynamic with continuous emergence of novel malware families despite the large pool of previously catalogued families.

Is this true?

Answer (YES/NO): NO